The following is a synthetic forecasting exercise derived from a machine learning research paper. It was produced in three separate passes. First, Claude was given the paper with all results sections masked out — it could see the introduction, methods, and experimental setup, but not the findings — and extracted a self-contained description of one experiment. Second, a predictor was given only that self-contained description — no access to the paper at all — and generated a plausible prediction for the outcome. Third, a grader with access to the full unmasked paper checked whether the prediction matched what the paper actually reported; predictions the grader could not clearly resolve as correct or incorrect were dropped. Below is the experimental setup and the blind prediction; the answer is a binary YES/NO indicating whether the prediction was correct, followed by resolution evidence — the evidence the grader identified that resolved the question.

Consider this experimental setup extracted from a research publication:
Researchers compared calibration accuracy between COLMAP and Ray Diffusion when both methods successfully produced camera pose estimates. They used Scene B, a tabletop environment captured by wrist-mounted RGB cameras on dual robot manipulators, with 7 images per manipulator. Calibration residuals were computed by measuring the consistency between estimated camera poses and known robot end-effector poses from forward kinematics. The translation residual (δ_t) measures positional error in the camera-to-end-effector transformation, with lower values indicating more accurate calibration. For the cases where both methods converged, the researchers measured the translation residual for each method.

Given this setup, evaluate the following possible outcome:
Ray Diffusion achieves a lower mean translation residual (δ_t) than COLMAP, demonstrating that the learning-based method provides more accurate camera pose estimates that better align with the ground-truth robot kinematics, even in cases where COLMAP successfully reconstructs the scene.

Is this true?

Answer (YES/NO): NO